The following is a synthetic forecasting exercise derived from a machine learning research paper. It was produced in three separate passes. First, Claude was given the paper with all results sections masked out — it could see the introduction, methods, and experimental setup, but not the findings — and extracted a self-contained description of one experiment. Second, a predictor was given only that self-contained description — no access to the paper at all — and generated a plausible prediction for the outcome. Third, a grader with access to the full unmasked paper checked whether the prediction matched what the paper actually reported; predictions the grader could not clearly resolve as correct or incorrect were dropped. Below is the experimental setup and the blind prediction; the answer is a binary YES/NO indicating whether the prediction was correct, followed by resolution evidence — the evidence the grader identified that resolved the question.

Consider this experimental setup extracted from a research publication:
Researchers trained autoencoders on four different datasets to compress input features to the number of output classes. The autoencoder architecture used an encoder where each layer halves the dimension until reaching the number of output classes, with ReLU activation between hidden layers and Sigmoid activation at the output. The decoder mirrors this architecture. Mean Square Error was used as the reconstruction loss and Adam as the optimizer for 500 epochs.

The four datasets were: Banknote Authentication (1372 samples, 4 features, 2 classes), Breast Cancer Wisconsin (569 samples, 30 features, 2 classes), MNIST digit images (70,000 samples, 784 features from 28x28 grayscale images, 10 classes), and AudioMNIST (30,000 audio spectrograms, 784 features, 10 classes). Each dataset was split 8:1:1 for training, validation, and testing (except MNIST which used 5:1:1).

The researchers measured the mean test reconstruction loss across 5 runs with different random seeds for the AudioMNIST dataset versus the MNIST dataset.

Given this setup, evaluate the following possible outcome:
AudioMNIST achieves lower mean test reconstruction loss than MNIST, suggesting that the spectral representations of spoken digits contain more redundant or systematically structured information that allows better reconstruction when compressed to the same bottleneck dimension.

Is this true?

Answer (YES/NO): YES